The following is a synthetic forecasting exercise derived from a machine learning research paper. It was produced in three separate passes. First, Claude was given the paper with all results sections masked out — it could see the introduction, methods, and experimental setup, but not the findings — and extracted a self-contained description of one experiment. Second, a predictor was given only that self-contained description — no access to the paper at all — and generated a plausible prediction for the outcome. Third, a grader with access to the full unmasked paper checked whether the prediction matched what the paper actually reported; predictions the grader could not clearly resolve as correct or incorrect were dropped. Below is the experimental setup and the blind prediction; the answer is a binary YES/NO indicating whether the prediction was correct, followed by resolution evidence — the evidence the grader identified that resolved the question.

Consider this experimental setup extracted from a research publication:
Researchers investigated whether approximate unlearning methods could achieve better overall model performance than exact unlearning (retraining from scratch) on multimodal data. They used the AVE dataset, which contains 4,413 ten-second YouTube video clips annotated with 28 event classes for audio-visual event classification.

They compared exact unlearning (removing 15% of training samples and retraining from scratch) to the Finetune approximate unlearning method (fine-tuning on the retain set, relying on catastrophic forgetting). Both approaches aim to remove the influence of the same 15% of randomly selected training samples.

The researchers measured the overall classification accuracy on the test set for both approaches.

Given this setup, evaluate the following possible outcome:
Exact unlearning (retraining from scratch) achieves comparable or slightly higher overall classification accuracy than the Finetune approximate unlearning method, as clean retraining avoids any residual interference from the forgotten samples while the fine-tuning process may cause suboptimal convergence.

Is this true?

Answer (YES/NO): NO